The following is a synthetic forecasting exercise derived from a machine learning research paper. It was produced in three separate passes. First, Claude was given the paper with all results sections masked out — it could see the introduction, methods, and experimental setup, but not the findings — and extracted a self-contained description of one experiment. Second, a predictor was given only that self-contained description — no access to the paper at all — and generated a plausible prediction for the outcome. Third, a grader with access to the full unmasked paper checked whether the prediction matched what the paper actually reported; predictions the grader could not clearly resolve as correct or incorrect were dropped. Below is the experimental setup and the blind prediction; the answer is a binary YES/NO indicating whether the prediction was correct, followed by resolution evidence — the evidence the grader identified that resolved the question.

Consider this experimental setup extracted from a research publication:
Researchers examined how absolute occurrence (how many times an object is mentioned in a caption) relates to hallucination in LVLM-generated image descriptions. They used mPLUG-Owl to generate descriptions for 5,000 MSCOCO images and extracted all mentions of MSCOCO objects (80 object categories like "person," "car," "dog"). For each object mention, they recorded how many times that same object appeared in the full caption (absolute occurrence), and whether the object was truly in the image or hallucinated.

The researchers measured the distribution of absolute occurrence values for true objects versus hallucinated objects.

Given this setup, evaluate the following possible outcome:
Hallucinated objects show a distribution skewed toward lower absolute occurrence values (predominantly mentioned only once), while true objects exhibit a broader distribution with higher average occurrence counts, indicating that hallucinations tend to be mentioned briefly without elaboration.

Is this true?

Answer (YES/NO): YES